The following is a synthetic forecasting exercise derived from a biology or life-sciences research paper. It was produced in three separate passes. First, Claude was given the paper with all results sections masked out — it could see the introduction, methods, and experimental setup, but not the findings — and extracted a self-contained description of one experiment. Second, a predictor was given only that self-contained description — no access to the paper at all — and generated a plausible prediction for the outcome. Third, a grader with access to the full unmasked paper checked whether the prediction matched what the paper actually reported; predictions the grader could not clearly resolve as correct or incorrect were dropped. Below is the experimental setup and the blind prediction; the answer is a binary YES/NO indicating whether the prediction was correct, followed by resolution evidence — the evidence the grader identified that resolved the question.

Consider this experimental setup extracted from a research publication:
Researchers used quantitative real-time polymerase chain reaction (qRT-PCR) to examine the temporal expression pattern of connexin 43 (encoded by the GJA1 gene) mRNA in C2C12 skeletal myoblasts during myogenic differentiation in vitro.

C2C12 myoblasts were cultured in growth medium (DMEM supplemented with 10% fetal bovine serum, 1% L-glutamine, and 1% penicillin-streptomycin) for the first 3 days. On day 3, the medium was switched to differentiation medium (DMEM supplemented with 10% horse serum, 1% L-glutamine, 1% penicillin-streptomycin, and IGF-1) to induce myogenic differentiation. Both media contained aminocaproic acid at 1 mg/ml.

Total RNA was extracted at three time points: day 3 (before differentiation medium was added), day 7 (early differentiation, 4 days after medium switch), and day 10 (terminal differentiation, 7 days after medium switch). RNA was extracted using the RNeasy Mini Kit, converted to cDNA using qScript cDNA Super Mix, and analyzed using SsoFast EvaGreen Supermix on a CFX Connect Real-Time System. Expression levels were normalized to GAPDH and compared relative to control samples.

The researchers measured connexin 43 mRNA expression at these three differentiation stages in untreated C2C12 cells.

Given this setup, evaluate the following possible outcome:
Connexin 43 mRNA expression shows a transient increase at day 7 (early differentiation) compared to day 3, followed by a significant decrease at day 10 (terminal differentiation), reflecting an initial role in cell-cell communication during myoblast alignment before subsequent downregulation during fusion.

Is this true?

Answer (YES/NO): NO